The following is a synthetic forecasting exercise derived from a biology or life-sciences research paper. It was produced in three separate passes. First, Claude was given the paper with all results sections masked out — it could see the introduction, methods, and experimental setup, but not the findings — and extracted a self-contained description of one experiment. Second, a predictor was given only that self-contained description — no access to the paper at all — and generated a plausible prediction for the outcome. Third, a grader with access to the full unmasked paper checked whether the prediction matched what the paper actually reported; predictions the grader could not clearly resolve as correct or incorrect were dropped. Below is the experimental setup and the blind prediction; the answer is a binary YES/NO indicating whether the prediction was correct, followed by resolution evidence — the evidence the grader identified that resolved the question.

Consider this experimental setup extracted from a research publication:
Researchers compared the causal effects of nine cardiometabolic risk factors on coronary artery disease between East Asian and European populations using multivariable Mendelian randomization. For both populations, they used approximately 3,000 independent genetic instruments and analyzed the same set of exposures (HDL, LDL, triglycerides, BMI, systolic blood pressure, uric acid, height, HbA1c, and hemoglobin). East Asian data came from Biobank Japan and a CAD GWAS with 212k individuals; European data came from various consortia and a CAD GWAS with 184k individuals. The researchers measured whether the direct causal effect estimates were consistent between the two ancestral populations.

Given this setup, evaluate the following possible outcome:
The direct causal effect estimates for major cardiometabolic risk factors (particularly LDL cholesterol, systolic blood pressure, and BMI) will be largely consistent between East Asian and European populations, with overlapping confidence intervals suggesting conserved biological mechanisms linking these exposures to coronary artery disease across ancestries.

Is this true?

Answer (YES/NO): YES